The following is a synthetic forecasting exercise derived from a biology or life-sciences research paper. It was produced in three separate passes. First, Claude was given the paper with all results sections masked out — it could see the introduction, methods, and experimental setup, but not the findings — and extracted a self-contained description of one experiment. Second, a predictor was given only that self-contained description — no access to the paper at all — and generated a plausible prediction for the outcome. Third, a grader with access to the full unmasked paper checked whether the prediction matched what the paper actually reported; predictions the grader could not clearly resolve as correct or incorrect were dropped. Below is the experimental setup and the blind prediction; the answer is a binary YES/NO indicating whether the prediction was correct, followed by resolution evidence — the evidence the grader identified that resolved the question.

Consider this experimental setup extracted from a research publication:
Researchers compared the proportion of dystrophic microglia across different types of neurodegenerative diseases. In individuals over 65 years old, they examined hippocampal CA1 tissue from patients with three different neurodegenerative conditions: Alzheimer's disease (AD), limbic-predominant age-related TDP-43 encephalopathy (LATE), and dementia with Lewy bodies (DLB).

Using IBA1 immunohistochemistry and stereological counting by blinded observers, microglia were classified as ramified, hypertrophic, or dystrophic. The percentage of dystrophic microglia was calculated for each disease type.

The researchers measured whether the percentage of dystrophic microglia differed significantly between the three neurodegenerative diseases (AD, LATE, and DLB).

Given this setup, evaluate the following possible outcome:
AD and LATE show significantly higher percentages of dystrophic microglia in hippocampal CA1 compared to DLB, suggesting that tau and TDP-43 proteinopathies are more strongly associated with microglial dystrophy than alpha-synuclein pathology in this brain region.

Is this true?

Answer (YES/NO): NO